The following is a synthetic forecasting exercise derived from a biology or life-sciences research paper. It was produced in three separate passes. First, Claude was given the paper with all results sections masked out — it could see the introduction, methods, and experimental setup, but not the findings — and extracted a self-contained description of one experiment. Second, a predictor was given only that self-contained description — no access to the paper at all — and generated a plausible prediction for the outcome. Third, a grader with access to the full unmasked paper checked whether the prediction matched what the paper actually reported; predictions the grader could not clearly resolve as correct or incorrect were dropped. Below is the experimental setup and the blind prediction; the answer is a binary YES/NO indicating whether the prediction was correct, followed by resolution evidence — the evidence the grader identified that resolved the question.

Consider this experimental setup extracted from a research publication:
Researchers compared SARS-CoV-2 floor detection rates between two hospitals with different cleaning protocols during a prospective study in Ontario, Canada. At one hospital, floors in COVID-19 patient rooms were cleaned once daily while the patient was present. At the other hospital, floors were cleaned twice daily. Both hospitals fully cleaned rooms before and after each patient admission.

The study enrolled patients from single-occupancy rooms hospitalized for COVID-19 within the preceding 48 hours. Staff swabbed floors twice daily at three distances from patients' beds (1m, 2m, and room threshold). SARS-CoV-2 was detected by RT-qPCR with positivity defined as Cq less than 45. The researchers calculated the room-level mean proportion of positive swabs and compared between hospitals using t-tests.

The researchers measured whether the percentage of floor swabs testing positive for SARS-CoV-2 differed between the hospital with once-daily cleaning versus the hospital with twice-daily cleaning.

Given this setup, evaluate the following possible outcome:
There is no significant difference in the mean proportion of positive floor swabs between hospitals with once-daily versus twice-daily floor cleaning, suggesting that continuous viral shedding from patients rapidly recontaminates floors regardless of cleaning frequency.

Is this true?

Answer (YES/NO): NO